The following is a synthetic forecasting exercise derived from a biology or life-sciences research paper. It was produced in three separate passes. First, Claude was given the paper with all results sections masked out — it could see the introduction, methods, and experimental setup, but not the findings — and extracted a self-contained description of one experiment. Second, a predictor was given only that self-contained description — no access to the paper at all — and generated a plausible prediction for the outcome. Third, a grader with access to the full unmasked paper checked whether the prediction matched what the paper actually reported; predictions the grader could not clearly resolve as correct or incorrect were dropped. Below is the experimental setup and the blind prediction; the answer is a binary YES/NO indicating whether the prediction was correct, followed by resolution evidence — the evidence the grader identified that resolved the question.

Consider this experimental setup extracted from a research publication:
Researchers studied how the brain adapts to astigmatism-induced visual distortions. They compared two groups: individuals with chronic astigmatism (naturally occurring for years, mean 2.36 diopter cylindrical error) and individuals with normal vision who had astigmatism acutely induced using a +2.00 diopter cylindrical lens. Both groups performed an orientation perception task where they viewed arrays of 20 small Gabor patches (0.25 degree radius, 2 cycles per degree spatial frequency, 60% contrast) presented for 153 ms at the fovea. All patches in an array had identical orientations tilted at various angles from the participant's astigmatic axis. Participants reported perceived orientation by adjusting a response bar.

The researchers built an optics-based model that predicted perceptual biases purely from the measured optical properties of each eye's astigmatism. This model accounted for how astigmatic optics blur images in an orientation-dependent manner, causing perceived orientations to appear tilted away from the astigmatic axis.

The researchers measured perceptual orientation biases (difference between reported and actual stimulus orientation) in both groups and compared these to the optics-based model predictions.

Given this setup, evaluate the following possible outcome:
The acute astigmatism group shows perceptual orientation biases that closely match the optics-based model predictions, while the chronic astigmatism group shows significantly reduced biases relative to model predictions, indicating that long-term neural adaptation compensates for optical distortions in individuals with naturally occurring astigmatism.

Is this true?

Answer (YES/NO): YES